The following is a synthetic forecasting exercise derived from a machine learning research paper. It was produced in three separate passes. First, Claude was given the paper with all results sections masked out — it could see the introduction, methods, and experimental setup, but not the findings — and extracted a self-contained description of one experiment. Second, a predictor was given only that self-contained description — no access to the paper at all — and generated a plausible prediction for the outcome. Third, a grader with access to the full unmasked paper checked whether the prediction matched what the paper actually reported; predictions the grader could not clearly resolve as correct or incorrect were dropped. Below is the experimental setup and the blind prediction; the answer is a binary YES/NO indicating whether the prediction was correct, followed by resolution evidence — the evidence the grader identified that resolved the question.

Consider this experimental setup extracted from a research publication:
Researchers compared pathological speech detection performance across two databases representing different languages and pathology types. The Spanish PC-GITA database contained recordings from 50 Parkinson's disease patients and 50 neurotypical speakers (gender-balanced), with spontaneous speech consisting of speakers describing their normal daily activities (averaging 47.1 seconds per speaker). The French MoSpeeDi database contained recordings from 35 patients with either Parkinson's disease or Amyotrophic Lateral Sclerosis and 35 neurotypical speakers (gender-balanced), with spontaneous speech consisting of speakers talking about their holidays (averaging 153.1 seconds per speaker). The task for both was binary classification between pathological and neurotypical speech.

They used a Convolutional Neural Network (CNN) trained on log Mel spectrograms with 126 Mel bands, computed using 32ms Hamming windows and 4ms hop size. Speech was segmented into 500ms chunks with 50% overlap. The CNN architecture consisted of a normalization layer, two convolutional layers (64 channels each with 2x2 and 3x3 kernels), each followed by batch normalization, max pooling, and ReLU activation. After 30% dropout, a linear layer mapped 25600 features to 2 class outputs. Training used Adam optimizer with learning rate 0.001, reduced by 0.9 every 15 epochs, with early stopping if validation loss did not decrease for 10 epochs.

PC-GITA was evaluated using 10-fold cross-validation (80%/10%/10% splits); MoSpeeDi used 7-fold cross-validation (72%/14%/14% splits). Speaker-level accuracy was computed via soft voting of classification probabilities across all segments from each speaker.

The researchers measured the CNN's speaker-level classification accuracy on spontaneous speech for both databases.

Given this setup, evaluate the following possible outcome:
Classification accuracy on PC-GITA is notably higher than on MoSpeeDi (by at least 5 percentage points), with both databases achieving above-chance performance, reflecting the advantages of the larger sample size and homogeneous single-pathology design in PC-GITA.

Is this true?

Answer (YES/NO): NO